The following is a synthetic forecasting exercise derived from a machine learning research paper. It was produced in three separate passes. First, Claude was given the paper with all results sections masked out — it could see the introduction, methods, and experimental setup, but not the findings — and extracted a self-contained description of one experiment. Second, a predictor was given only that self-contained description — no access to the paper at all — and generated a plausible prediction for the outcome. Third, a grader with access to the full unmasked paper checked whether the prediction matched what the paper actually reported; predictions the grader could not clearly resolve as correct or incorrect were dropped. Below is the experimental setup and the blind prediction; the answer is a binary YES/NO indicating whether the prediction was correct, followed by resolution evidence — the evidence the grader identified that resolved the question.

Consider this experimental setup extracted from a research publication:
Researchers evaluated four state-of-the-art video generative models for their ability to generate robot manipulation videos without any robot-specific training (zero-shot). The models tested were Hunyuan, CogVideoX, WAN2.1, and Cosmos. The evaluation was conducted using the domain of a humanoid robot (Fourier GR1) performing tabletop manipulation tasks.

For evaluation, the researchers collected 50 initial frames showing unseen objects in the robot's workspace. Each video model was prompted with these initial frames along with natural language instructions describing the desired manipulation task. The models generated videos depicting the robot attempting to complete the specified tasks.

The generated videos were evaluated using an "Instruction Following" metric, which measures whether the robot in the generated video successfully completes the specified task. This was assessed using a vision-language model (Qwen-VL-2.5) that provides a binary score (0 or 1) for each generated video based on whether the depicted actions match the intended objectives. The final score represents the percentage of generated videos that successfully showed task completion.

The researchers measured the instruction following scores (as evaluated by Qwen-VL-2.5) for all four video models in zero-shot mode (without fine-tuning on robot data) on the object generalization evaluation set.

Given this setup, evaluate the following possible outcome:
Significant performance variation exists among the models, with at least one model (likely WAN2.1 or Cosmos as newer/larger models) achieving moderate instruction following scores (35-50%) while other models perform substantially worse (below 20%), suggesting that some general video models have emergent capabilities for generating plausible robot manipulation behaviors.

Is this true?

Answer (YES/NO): NO